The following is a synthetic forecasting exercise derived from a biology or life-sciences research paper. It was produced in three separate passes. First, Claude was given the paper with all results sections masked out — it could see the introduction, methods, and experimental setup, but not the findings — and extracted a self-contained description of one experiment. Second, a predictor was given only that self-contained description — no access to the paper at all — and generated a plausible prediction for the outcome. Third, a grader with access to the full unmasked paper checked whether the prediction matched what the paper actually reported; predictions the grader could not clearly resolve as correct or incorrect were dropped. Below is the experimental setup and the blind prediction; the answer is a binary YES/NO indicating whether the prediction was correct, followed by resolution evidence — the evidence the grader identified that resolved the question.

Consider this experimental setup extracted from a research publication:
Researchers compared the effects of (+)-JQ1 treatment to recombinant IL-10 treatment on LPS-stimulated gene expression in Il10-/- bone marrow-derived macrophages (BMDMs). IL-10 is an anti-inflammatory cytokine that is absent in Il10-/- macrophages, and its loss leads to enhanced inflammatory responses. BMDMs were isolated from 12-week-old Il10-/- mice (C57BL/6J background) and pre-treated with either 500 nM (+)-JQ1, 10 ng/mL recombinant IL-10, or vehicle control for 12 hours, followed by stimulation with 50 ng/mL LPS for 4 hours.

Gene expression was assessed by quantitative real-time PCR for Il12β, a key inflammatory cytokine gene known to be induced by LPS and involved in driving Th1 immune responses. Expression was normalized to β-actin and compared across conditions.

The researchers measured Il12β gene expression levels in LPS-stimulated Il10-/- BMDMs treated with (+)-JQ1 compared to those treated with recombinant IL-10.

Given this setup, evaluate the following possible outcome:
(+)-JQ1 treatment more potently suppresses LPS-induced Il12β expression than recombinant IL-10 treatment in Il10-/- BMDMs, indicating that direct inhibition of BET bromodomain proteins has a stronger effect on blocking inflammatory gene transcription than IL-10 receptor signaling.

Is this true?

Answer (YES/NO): NO